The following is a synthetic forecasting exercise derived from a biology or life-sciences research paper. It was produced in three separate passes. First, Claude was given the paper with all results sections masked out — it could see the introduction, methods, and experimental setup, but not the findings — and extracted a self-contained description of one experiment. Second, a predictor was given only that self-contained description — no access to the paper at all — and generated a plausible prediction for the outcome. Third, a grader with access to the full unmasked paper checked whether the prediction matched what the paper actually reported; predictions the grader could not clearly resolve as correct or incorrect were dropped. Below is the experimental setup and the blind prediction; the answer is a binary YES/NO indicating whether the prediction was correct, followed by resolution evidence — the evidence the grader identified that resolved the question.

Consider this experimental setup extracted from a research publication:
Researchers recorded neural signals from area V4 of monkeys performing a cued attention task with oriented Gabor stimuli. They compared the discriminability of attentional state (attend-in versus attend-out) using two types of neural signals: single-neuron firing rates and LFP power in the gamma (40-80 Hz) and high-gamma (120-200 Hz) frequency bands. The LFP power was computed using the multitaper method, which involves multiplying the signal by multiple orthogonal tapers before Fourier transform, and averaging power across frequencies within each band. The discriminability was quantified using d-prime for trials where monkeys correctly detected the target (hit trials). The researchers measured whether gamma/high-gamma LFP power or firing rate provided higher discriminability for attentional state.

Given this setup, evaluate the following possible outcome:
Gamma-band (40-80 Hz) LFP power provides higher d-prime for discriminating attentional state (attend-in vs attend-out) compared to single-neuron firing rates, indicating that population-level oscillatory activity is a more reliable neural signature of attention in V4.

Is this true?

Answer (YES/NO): YES